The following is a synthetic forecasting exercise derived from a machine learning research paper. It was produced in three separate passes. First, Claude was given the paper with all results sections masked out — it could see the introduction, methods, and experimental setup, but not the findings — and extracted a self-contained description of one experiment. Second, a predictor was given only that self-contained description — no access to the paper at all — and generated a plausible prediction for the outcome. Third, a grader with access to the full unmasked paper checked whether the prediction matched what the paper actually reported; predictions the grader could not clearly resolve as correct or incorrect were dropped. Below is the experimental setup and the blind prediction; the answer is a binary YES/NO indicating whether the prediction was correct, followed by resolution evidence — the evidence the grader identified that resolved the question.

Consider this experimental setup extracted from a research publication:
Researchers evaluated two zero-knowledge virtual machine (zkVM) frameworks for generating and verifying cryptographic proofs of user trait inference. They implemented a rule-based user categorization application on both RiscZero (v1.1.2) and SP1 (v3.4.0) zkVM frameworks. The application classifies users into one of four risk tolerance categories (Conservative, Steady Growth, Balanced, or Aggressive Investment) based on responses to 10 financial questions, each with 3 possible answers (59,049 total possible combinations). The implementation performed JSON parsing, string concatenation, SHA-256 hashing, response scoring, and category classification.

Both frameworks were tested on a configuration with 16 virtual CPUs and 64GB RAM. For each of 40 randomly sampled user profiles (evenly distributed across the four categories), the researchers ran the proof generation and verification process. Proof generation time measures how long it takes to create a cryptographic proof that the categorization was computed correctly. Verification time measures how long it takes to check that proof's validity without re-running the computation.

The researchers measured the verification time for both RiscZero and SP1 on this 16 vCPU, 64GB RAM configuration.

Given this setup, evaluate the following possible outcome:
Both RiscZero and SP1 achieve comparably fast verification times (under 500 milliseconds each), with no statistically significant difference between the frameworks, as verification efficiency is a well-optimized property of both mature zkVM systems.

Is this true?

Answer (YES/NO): NO